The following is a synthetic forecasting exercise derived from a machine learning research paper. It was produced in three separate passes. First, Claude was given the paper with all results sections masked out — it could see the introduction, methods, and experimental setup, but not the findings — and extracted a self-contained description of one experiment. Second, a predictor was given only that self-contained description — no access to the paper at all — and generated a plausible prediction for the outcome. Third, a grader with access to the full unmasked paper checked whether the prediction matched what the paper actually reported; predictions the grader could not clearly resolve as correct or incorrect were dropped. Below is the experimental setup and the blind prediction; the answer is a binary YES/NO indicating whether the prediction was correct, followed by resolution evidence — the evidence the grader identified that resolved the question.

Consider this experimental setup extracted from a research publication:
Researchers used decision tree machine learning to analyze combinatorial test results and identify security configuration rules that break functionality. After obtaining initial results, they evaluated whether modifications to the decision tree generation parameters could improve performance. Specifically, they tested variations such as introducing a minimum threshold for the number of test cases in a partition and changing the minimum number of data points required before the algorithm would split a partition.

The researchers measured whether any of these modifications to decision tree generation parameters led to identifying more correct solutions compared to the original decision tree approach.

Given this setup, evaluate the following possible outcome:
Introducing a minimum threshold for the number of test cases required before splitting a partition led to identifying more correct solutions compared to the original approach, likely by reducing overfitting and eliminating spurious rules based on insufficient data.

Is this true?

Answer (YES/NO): NO